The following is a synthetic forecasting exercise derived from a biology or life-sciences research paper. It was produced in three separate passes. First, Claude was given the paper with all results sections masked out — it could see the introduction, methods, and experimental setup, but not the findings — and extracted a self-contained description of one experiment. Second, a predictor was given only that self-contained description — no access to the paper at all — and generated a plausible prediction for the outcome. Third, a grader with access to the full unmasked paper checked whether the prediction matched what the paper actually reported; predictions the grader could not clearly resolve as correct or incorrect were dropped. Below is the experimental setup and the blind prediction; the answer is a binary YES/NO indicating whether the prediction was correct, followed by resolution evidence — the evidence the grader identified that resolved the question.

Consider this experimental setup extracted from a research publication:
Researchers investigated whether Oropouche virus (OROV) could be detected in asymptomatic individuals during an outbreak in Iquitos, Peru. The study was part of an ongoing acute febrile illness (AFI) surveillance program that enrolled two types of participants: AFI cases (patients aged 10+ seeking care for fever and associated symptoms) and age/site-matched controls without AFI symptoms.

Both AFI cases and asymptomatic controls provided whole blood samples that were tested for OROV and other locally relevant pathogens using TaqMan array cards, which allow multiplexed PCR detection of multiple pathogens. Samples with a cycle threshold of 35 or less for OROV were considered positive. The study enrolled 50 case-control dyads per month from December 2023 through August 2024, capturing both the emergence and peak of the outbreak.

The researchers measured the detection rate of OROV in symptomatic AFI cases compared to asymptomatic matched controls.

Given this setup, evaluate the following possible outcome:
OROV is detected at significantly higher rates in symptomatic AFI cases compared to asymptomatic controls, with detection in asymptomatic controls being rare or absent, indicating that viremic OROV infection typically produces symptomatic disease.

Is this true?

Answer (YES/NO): NO